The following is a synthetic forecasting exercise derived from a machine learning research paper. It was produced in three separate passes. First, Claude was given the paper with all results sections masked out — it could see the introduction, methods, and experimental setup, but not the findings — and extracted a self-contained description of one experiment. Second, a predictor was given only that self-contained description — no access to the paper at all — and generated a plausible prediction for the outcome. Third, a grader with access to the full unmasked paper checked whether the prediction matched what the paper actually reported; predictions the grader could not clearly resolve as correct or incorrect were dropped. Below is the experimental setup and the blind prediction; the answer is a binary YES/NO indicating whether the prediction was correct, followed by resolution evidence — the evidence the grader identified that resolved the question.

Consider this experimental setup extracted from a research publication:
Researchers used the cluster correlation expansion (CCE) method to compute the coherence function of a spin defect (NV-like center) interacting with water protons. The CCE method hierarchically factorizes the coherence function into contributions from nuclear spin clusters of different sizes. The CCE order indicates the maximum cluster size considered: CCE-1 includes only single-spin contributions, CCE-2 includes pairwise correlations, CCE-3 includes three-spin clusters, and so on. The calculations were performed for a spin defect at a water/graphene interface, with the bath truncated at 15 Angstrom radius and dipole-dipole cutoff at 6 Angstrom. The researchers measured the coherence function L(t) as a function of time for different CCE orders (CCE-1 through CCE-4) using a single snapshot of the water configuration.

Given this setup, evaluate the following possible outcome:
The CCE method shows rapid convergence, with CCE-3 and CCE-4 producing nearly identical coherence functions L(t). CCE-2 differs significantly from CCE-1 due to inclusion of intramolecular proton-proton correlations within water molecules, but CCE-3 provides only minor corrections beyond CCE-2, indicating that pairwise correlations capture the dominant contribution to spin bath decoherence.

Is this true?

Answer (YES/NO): NO